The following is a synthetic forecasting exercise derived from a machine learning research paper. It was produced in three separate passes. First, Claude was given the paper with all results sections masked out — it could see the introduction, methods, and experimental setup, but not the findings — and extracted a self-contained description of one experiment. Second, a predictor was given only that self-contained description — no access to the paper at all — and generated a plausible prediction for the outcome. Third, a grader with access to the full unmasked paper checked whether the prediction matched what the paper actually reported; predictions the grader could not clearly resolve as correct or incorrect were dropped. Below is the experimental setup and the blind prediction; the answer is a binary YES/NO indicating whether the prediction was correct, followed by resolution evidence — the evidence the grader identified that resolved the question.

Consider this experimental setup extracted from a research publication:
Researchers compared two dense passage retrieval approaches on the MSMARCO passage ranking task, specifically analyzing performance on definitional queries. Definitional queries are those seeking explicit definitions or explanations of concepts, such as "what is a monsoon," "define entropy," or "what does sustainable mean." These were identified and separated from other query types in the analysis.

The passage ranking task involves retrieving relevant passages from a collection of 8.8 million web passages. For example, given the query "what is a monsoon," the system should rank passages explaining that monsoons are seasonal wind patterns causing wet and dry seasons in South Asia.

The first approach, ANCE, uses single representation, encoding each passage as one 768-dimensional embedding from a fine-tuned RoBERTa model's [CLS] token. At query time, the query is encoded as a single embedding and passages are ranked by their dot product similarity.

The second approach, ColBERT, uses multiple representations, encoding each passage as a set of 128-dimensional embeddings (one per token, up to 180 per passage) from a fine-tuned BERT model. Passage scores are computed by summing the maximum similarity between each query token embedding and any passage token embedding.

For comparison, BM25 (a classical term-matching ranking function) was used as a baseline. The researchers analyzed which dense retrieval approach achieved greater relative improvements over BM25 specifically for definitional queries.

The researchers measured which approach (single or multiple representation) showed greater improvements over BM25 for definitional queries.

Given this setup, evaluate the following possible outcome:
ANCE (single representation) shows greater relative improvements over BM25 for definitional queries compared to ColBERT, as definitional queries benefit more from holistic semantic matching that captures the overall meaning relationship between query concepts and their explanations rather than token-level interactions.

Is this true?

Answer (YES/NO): NO